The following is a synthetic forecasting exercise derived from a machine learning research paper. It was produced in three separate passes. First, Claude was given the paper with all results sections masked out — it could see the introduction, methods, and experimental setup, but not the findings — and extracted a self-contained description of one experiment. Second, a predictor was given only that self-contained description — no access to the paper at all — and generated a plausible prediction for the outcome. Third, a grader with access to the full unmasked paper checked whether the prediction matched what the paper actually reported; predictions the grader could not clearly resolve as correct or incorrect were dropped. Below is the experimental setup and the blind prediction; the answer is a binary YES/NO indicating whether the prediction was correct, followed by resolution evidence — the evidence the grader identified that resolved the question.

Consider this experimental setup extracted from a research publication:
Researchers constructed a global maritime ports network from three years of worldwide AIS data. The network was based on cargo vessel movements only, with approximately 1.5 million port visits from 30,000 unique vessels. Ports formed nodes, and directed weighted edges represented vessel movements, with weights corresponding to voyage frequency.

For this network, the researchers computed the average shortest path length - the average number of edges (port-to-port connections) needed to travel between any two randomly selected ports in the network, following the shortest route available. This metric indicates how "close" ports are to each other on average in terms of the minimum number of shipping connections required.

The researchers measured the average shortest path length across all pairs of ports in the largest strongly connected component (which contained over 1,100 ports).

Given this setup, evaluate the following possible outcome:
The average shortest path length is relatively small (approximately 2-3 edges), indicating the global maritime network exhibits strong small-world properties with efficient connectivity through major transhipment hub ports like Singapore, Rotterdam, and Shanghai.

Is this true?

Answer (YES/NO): NO